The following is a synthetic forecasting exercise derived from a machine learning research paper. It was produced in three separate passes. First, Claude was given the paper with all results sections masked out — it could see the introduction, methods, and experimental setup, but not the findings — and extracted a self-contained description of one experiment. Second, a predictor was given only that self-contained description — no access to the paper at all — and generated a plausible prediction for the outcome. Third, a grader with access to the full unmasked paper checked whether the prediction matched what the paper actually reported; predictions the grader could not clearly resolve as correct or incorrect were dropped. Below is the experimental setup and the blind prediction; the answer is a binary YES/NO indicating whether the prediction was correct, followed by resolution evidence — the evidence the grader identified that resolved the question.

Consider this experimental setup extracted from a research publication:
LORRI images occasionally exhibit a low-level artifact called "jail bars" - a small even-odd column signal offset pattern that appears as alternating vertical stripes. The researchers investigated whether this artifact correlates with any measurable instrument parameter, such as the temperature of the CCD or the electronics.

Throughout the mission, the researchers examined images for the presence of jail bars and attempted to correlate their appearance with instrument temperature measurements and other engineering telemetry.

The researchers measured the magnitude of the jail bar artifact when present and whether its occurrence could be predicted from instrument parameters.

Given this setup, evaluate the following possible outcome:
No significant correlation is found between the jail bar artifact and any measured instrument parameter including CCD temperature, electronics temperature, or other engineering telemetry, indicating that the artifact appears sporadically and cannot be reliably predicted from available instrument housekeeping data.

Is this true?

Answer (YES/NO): YES